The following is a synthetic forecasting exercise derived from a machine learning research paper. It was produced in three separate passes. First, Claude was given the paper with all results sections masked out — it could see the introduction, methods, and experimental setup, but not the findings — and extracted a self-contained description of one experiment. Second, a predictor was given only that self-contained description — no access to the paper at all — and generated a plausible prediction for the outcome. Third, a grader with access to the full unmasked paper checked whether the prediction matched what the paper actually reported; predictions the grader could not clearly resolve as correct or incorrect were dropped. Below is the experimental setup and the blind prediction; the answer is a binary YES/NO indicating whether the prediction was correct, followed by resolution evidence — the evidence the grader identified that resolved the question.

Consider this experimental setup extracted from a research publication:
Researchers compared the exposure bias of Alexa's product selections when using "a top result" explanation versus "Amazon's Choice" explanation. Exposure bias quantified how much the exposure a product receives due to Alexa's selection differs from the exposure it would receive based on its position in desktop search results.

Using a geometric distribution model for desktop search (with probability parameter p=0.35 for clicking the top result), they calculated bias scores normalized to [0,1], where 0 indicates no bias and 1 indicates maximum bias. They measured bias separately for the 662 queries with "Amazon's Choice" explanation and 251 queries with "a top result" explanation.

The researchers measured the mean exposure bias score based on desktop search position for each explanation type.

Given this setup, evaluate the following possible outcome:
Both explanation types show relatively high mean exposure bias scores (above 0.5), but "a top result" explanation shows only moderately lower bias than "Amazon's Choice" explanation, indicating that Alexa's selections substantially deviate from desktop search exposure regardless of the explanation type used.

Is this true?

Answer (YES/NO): NO